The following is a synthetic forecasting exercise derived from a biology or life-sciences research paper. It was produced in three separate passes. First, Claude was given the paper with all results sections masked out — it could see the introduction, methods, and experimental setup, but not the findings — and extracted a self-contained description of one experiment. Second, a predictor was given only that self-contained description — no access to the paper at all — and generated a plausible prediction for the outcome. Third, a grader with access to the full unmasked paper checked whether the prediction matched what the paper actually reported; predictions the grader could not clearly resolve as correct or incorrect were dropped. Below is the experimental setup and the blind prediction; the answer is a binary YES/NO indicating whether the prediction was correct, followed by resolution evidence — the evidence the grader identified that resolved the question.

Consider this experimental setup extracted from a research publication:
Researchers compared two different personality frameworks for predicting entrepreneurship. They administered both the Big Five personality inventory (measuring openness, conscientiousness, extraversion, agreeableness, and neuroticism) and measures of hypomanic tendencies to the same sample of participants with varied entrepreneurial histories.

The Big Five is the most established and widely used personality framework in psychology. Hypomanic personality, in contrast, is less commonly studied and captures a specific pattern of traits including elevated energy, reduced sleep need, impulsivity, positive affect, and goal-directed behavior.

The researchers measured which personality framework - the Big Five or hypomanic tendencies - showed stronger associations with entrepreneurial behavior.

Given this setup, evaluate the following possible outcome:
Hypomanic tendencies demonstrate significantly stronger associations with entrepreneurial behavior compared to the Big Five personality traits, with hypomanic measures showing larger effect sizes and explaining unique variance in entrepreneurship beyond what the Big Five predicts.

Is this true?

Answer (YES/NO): NO